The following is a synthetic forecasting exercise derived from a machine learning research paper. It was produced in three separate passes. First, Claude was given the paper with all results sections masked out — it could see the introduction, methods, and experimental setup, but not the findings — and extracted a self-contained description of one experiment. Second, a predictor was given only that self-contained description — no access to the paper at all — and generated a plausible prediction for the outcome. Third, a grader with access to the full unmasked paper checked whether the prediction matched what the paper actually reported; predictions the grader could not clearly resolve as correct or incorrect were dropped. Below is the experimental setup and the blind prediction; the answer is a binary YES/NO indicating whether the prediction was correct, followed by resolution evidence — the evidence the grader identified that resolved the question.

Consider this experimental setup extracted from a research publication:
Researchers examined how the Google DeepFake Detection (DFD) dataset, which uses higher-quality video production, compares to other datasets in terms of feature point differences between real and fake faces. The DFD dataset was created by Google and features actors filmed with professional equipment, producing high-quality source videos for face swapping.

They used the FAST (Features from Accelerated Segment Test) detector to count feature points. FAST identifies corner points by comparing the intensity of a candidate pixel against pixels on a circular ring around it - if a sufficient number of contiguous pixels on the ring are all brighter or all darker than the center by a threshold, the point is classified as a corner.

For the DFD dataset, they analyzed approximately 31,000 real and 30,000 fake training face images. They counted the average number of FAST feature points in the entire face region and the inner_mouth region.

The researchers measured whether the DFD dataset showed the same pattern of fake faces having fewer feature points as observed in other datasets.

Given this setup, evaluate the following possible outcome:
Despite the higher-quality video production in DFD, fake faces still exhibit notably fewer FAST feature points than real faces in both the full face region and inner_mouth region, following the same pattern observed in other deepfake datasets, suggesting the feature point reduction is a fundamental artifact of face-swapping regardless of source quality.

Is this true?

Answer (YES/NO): YES